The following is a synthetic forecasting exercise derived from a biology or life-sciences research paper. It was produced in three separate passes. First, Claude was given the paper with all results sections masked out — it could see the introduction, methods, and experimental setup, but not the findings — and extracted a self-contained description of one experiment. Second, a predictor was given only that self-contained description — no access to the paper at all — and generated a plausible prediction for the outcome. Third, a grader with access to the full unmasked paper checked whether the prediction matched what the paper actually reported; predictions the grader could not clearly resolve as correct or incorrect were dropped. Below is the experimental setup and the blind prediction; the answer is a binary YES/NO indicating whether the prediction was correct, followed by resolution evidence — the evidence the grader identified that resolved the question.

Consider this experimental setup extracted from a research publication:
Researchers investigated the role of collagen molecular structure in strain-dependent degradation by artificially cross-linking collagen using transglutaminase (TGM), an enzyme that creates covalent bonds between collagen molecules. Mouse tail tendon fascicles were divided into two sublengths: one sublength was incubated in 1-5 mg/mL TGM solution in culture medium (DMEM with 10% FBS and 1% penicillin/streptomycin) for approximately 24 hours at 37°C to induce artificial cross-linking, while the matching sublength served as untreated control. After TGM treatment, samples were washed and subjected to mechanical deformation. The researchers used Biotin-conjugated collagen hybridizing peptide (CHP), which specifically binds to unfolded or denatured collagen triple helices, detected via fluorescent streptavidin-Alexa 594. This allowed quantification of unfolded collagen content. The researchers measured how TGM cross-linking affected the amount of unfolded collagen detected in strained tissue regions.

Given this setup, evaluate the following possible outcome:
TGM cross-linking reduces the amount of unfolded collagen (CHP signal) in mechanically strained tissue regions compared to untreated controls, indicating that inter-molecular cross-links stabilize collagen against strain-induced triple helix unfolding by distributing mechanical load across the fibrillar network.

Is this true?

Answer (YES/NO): NO